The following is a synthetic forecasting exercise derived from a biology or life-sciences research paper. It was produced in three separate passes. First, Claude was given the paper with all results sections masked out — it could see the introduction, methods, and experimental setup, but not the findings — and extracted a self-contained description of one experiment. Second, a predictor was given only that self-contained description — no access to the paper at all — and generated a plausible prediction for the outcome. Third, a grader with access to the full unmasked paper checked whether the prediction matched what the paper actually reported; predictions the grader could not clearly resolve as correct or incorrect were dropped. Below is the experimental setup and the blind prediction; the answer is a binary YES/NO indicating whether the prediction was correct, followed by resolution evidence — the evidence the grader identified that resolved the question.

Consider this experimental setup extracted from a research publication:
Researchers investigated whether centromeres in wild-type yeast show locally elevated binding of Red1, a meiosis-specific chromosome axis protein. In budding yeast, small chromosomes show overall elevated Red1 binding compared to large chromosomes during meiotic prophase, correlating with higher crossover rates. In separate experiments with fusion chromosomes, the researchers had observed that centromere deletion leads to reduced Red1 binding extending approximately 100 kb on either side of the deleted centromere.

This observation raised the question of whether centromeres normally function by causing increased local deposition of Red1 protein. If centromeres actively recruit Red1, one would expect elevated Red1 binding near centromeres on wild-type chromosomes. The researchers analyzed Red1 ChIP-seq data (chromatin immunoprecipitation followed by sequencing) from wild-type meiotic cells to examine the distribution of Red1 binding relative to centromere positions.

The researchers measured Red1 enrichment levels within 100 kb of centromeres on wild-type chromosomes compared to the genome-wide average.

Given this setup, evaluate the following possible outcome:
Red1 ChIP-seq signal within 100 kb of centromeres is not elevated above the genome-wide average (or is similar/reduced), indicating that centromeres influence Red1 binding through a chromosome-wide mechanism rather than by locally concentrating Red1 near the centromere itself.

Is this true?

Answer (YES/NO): YES